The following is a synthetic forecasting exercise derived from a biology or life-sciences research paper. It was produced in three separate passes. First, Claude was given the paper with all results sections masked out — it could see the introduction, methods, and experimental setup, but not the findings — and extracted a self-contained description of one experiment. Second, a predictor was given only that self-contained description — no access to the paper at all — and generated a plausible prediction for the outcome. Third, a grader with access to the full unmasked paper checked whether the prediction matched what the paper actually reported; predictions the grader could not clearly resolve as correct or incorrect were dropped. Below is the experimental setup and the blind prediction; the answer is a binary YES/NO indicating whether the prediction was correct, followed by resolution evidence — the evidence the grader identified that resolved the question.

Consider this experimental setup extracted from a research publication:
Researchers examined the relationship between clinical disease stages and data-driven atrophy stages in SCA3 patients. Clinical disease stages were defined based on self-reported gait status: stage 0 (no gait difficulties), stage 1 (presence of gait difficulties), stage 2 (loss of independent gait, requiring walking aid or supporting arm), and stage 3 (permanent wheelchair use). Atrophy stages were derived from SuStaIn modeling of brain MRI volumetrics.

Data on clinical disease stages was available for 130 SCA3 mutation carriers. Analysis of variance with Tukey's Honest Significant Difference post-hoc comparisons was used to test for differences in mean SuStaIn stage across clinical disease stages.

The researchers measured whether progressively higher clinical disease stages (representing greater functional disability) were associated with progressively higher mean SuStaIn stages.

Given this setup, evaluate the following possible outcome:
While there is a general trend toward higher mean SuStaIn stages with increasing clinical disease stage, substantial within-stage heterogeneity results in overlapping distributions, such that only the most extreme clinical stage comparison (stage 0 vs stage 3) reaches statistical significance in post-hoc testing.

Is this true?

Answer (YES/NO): NO